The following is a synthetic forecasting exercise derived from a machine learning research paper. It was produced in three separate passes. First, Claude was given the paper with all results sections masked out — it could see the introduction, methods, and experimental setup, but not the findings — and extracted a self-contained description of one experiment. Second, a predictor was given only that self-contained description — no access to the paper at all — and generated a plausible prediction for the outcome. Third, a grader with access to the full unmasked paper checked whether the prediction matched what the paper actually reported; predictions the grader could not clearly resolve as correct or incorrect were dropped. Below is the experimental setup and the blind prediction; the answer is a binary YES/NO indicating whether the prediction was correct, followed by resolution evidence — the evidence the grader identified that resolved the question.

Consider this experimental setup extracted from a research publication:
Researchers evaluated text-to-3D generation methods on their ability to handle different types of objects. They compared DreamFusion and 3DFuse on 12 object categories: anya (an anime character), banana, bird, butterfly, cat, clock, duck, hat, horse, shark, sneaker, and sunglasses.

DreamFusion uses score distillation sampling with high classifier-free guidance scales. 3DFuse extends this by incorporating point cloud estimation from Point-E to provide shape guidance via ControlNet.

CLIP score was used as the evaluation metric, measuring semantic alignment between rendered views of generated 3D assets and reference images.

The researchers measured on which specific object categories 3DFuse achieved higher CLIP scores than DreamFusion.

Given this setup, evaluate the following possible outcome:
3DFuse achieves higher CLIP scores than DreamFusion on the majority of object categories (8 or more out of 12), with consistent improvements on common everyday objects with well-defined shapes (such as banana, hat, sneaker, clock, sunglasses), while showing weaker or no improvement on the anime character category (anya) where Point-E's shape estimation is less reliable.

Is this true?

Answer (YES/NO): NO